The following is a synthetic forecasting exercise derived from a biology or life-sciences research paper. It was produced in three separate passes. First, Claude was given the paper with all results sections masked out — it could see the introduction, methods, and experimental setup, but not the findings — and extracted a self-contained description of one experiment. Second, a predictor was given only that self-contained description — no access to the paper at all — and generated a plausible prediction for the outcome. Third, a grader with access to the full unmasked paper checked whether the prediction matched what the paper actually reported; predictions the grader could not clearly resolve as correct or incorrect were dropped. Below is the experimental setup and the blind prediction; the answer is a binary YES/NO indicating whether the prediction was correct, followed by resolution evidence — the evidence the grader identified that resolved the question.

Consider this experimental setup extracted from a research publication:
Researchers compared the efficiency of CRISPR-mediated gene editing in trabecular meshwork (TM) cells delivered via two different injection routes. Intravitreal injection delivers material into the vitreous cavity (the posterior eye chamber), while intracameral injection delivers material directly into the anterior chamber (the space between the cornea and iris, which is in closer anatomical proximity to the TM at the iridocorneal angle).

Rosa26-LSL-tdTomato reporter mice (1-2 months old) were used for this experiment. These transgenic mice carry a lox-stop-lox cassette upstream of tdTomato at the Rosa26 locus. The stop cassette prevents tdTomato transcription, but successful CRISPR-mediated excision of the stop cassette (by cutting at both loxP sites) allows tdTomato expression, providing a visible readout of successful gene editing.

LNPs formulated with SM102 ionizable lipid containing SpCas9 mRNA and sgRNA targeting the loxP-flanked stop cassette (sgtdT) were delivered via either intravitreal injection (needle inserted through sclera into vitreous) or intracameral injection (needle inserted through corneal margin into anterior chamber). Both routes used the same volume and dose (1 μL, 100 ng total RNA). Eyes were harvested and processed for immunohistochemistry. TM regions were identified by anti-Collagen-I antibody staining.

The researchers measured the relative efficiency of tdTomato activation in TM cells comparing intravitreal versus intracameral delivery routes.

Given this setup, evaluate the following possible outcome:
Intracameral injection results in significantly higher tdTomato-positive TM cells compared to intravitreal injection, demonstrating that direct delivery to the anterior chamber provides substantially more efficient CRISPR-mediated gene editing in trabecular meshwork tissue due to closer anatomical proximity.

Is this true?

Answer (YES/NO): NO